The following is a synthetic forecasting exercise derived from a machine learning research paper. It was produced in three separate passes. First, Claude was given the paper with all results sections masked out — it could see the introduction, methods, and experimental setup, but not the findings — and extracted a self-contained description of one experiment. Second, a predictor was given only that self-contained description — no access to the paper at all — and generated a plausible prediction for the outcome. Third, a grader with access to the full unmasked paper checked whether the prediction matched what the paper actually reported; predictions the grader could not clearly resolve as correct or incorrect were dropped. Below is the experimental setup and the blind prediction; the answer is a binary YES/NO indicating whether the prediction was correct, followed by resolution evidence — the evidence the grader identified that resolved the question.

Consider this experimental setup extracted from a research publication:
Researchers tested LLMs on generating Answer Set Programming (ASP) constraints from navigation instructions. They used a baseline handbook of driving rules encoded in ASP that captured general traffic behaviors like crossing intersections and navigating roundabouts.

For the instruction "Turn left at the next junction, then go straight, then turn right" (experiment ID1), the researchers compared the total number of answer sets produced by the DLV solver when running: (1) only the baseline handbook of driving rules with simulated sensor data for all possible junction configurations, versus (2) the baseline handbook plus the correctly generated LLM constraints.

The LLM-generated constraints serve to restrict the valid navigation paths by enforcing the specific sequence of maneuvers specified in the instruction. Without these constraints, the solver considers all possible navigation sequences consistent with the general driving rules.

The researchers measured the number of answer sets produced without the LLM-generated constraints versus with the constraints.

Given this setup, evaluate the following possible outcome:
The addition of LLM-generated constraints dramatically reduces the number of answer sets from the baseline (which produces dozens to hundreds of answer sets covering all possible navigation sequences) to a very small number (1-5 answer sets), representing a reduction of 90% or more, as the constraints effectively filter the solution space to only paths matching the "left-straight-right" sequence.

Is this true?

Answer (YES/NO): NO